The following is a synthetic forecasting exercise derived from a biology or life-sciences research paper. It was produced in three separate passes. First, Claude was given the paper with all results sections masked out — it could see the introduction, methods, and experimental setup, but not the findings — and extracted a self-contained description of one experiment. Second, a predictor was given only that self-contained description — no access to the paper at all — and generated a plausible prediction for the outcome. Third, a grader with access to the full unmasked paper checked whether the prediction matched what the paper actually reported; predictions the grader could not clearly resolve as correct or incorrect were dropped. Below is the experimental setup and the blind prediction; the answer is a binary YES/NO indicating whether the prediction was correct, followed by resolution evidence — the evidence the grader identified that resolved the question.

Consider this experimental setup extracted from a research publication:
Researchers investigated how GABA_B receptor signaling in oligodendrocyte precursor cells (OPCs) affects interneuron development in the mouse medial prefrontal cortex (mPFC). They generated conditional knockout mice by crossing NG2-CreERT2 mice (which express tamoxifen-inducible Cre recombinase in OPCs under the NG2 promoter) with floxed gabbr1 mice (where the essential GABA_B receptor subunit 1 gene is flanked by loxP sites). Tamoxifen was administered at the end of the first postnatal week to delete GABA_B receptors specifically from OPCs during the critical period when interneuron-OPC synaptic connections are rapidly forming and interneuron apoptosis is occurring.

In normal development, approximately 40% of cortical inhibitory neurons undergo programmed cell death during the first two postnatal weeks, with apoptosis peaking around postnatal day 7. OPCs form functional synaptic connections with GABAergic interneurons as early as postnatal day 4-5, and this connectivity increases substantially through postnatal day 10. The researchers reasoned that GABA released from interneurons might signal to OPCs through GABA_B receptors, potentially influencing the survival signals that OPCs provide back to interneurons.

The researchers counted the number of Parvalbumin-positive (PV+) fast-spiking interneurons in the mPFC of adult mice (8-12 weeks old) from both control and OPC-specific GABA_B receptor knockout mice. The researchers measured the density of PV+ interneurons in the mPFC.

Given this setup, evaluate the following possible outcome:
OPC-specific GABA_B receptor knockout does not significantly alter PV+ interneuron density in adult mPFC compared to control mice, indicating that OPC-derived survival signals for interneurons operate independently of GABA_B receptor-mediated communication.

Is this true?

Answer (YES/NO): NO